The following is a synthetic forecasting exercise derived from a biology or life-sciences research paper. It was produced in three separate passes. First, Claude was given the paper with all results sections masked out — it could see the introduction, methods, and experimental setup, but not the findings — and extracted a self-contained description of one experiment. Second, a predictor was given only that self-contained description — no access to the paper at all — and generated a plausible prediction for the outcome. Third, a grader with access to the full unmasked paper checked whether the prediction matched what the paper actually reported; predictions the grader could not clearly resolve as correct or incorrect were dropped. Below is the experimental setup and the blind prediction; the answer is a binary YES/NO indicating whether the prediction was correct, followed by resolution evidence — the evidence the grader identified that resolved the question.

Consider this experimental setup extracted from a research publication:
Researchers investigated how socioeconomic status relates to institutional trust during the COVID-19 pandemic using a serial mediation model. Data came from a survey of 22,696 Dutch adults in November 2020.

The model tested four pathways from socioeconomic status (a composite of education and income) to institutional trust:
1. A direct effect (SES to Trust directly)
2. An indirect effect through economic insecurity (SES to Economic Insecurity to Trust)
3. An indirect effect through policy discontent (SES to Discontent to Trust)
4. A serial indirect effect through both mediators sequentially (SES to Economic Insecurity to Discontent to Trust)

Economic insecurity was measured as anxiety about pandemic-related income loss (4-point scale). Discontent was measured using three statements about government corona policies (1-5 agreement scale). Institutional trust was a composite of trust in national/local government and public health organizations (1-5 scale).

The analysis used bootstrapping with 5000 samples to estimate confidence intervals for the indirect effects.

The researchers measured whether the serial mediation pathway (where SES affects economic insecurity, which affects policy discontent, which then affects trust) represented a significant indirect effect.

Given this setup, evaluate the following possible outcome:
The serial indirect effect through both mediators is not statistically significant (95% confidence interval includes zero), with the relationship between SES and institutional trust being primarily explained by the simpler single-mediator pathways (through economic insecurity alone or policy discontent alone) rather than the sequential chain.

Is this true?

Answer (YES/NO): NO